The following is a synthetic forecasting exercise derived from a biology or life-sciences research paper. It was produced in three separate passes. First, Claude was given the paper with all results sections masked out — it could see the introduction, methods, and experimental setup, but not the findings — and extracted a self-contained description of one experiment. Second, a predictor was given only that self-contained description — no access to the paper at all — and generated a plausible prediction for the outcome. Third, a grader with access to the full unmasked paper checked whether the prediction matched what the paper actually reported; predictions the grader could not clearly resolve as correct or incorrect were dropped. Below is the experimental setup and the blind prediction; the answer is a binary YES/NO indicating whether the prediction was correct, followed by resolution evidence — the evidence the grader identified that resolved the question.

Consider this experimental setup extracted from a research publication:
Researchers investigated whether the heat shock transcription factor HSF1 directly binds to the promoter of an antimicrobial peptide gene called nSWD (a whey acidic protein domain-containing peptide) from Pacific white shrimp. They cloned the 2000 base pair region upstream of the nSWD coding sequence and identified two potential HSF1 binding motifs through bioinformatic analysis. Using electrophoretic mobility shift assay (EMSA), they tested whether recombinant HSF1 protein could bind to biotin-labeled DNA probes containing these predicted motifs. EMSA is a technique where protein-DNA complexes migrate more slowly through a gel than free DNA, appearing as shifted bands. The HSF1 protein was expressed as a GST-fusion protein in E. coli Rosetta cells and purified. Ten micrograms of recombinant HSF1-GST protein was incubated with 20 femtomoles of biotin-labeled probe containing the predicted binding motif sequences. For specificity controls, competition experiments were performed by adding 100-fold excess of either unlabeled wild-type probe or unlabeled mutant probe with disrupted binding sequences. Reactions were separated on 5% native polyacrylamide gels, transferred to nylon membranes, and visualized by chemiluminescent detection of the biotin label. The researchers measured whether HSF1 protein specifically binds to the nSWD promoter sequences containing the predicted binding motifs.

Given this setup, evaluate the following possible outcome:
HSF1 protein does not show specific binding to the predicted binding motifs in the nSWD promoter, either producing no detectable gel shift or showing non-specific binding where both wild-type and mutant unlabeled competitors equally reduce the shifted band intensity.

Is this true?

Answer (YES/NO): NO